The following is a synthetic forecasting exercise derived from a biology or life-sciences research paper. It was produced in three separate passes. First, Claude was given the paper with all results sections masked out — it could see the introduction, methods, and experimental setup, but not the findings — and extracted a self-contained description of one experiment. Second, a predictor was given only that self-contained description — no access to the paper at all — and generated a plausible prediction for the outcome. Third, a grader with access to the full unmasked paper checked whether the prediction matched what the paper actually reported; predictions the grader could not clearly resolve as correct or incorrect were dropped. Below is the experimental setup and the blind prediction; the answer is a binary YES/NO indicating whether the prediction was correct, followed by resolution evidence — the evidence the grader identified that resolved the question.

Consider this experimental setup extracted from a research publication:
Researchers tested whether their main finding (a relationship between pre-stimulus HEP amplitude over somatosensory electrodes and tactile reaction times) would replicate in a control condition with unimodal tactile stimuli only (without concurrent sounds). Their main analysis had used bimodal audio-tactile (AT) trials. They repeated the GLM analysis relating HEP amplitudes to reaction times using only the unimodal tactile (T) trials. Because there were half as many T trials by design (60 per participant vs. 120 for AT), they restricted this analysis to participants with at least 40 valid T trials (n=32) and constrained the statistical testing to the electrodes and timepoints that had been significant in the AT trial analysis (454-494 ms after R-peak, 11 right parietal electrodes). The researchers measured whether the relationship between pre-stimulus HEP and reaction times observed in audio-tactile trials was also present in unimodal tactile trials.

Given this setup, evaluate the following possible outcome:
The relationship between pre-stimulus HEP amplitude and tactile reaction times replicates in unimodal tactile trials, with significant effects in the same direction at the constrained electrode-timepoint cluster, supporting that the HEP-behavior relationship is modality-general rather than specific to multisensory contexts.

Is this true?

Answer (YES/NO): YES